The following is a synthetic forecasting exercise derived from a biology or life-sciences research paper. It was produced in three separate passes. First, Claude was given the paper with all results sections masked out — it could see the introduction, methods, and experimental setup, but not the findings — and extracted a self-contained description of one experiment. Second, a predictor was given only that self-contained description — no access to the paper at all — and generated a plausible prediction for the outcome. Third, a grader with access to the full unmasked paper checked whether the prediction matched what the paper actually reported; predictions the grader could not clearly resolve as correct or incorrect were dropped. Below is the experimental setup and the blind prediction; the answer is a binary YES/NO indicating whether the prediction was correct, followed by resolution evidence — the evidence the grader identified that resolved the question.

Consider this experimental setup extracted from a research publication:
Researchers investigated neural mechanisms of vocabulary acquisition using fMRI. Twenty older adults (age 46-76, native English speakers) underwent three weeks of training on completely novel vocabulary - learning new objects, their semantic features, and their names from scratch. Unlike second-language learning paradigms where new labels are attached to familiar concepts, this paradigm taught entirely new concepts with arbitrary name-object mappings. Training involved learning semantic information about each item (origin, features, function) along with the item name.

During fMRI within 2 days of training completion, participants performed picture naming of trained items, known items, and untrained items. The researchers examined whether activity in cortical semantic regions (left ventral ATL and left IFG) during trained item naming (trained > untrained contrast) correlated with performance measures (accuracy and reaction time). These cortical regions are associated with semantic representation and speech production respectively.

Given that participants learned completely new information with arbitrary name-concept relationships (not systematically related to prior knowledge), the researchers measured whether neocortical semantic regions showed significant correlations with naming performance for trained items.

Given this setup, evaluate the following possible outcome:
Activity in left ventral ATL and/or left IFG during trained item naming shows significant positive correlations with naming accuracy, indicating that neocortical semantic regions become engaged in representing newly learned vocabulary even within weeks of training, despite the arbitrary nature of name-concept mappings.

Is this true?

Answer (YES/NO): YES